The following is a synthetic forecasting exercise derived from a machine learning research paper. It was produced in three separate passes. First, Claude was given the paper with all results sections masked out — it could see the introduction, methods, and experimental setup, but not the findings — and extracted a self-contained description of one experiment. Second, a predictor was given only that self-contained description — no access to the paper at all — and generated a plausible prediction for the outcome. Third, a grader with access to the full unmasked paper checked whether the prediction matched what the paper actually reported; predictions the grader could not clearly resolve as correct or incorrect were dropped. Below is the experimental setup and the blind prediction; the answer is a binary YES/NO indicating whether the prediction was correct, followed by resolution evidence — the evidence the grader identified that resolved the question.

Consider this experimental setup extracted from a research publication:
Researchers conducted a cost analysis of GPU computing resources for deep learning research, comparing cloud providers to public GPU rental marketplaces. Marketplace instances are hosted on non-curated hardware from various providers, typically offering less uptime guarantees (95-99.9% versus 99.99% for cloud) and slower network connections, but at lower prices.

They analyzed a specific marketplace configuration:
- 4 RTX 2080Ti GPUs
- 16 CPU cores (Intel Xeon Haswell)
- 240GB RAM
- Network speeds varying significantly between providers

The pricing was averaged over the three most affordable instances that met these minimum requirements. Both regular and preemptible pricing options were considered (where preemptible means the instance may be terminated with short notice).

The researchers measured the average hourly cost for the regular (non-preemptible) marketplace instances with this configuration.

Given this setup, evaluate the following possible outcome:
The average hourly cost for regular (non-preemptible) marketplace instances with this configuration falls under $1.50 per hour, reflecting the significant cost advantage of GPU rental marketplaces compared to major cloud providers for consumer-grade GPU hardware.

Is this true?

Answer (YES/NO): YES